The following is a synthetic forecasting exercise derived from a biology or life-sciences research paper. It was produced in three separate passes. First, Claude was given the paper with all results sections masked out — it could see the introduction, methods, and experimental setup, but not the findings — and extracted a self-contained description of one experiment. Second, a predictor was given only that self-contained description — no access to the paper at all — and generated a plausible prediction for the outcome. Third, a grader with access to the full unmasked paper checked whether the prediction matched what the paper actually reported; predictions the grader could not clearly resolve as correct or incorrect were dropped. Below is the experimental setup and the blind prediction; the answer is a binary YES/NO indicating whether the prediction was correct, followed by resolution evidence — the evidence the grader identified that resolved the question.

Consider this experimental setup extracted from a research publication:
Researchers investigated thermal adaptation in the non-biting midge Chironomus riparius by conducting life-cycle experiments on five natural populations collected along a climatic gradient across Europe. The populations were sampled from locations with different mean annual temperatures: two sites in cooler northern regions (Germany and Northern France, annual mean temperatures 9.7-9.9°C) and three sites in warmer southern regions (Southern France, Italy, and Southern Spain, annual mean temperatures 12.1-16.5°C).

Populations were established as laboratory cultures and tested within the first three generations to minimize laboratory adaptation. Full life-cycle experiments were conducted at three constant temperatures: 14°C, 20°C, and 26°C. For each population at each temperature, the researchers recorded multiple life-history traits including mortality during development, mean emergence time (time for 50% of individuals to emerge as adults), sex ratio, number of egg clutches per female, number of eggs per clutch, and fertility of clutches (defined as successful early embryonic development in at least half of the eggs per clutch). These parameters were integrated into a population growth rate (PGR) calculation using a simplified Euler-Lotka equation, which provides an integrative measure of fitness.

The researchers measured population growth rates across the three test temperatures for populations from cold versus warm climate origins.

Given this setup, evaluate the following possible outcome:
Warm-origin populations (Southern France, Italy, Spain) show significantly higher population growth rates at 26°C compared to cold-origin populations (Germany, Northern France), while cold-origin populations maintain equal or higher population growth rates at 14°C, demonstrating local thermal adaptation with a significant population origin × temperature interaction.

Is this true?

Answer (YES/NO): YES